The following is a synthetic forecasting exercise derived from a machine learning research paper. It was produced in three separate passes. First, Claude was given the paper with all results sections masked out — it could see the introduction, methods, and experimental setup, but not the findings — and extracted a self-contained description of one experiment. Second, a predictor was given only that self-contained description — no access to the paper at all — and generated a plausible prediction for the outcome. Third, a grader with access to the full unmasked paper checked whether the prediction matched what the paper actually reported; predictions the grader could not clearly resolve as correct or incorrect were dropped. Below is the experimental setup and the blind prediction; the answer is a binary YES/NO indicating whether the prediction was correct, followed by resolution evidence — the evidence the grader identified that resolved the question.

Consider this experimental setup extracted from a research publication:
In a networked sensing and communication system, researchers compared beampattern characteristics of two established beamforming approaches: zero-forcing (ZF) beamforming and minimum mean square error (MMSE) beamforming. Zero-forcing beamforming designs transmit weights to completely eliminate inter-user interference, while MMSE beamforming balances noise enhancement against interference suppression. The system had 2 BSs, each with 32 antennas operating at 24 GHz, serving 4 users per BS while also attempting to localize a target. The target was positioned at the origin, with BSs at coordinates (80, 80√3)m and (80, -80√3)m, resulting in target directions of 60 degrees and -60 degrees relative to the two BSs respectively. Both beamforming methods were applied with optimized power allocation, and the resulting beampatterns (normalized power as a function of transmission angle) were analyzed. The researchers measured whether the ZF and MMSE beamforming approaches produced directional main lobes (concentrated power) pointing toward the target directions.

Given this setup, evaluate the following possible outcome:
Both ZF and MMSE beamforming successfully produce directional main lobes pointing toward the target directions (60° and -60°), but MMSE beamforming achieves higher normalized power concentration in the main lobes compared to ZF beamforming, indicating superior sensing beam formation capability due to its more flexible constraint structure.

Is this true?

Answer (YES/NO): NO